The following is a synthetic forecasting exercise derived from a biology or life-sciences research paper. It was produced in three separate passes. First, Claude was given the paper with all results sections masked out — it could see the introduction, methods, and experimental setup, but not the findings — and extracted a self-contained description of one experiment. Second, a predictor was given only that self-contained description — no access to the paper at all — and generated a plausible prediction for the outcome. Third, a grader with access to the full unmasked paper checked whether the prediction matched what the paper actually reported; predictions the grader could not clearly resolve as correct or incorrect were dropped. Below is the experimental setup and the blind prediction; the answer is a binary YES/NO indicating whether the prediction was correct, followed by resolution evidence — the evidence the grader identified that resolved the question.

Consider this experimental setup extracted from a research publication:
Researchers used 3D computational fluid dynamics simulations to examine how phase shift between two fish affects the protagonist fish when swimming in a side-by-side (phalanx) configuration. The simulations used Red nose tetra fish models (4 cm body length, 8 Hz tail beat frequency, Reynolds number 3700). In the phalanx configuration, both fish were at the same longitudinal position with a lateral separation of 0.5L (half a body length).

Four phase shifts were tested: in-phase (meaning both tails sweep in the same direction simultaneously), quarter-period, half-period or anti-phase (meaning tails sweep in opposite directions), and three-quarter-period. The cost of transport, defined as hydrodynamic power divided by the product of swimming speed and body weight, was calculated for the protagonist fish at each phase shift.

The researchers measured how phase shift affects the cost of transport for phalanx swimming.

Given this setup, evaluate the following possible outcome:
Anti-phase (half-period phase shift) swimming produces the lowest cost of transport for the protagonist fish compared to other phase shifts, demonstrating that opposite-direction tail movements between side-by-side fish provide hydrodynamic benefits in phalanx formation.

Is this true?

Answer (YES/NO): NO